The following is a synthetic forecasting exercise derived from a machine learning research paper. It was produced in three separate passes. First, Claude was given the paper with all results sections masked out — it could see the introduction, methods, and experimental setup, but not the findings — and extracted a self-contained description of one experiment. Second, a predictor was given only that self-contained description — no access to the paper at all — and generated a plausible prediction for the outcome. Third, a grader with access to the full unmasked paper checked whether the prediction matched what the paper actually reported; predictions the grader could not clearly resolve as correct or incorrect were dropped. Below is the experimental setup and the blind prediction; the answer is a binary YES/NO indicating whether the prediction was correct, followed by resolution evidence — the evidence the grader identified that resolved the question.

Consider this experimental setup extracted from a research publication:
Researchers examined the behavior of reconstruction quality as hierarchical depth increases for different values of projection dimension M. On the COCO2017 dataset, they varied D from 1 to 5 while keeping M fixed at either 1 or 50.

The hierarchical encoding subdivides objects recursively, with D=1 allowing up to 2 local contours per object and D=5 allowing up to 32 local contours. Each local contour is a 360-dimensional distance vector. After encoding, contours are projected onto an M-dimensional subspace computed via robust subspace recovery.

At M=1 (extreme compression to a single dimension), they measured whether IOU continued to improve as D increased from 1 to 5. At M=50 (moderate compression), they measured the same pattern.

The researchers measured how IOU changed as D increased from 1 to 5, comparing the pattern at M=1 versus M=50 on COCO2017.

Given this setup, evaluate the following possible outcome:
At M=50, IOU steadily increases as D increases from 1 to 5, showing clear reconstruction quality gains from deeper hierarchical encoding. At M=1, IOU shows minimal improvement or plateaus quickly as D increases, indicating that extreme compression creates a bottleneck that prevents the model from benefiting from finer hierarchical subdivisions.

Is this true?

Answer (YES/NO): NO